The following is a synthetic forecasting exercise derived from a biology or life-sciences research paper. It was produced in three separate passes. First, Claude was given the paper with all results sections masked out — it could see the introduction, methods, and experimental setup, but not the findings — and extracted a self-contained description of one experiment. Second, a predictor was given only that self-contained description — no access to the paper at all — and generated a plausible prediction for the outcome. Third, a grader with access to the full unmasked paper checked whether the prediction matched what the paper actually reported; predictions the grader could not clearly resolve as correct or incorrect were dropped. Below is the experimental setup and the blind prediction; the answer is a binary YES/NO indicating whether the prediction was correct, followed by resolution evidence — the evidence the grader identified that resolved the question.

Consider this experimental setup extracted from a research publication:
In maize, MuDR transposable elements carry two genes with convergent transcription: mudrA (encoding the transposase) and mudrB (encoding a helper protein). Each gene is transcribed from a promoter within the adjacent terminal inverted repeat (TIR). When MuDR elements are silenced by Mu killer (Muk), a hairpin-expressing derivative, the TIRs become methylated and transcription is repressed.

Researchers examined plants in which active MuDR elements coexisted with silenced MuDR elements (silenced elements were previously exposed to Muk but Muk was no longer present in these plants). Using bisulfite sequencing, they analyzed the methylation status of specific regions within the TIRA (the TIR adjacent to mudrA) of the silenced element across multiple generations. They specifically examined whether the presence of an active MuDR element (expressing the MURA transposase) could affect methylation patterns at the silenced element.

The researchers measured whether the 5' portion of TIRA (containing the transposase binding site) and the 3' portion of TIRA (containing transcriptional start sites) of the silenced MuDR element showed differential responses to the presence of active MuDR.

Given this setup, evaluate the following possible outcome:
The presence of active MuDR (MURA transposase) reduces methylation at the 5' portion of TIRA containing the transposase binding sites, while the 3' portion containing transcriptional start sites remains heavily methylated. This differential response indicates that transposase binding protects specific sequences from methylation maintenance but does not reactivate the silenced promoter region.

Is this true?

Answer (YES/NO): YES